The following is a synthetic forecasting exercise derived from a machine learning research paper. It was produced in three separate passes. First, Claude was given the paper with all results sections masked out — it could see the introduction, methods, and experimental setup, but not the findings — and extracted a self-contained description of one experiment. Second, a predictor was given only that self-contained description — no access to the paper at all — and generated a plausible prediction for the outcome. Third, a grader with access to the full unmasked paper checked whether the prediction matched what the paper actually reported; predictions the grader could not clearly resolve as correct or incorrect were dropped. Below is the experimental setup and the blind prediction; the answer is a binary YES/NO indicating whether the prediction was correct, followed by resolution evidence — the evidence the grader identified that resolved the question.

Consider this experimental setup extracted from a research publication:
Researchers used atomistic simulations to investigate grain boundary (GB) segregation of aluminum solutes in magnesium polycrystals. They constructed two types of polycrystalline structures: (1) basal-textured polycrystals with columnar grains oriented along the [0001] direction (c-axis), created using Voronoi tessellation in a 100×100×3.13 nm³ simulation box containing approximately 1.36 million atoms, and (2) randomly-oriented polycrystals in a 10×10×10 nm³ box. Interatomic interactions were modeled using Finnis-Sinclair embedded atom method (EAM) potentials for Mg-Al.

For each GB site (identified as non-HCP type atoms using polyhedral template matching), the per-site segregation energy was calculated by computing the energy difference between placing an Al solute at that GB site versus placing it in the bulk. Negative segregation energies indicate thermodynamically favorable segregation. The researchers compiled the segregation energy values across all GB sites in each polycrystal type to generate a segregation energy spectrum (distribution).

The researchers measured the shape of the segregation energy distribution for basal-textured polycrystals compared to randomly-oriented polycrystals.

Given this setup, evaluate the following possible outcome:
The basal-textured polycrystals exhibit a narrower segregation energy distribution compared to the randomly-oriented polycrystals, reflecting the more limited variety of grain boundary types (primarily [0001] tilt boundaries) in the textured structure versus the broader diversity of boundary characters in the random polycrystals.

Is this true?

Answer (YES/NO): NO